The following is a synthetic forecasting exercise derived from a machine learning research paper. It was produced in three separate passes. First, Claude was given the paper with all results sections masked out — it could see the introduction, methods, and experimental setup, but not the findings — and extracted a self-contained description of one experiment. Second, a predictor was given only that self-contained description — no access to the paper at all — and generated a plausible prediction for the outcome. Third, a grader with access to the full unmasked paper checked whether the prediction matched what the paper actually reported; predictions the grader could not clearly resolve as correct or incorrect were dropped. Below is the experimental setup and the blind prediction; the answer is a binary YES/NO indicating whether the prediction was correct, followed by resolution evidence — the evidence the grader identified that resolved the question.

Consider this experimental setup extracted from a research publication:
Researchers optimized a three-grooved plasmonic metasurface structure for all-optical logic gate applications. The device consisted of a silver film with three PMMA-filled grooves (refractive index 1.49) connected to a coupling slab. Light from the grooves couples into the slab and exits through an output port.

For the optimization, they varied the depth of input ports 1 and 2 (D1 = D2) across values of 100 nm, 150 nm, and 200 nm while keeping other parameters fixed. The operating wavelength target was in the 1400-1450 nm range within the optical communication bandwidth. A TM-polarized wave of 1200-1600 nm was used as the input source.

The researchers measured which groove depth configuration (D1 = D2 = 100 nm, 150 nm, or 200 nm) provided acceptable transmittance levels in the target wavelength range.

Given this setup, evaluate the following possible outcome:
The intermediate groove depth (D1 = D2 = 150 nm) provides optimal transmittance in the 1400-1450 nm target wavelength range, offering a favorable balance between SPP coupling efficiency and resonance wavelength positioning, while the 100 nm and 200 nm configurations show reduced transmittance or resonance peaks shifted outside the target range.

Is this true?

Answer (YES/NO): NO